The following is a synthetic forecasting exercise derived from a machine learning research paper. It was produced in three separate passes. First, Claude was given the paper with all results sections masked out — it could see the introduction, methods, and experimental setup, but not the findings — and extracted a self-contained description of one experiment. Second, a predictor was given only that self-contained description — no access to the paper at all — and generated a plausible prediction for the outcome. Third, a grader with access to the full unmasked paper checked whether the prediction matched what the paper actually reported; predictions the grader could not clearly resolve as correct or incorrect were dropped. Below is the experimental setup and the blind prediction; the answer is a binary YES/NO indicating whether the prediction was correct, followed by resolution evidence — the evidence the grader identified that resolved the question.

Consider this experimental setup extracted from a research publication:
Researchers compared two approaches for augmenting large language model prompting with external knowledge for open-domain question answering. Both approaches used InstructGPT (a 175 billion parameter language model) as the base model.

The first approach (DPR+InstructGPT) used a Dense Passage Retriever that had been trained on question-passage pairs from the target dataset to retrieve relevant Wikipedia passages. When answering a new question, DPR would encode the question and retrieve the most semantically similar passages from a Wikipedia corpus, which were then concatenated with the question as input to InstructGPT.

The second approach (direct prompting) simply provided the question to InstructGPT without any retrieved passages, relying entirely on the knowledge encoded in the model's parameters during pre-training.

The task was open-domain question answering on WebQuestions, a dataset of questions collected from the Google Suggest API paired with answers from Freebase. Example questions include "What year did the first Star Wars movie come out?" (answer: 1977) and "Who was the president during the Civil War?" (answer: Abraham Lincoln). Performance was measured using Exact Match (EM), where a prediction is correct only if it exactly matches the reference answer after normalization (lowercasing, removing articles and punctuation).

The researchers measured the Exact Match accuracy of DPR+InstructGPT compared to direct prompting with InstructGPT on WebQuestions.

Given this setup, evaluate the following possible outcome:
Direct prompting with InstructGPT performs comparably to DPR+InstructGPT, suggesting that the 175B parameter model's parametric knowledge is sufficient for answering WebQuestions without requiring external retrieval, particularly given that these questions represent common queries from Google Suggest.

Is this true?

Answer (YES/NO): YES